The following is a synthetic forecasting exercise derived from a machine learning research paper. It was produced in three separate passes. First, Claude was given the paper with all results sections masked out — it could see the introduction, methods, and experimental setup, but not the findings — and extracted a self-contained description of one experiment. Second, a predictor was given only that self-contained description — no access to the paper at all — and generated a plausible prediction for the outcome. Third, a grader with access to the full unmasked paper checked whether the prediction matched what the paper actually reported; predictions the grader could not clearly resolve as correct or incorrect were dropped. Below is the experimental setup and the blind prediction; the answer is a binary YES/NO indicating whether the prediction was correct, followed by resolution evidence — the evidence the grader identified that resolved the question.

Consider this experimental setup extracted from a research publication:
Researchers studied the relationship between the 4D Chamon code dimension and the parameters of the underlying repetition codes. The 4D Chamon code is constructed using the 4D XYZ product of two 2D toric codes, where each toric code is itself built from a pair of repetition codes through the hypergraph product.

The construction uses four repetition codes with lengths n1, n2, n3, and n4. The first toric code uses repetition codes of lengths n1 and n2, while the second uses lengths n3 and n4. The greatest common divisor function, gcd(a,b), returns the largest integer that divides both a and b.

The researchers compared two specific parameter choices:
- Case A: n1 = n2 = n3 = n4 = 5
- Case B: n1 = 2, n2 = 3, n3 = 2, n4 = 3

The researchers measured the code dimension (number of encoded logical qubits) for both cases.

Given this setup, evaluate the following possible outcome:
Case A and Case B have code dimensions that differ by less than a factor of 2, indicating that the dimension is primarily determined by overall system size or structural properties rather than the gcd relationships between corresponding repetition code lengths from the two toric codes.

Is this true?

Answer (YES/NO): NO